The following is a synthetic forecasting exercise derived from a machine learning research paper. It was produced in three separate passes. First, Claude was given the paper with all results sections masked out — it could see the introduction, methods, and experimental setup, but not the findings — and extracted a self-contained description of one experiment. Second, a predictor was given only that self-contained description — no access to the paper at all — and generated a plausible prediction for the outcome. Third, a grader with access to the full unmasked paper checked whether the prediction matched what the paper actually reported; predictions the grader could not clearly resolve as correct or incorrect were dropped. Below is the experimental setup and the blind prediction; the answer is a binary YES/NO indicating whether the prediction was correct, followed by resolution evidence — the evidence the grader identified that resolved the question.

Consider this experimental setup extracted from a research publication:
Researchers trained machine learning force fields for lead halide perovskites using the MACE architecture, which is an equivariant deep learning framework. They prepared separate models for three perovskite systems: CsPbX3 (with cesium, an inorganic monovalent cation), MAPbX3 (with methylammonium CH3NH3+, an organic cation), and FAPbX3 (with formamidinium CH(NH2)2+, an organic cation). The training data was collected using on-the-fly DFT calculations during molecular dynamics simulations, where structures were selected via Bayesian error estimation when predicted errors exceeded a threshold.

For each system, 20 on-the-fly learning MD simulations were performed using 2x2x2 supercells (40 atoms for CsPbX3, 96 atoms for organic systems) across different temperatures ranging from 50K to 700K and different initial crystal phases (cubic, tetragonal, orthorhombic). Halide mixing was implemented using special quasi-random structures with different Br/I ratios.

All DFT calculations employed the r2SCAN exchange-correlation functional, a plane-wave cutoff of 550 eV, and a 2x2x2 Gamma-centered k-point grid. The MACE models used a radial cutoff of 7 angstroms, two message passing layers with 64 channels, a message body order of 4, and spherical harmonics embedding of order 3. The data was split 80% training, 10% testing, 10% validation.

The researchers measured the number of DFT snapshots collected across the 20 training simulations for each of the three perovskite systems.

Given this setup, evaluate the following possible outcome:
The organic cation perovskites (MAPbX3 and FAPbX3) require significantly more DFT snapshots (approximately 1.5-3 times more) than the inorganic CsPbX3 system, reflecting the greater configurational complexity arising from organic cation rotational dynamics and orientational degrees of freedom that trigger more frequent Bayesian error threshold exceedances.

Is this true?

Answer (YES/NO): NO